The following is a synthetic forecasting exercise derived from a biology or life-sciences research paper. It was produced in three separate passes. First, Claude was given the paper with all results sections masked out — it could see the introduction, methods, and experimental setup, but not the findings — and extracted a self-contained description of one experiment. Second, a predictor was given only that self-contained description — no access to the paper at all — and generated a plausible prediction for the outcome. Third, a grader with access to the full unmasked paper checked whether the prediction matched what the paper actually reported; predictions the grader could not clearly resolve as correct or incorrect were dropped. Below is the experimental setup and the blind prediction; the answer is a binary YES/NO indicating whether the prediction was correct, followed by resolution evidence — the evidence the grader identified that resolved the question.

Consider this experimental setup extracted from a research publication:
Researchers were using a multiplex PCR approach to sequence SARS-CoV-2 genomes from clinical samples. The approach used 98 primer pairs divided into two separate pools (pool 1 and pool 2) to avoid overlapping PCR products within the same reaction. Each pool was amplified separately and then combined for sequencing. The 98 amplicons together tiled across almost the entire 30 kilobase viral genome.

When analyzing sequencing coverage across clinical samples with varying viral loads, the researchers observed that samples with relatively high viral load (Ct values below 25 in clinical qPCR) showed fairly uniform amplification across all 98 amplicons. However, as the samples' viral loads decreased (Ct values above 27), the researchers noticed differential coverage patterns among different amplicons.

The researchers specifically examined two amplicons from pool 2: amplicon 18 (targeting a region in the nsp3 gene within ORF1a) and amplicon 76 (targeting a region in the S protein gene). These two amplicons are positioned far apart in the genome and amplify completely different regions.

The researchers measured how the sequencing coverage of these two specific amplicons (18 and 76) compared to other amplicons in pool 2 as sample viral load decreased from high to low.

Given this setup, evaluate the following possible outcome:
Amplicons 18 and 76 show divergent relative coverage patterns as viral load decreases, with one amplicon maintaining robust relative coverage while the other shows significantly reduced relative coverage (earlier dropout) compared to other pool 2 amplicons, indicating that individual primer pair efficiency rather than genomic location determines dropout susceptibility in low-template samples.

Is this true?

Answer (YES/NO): NO